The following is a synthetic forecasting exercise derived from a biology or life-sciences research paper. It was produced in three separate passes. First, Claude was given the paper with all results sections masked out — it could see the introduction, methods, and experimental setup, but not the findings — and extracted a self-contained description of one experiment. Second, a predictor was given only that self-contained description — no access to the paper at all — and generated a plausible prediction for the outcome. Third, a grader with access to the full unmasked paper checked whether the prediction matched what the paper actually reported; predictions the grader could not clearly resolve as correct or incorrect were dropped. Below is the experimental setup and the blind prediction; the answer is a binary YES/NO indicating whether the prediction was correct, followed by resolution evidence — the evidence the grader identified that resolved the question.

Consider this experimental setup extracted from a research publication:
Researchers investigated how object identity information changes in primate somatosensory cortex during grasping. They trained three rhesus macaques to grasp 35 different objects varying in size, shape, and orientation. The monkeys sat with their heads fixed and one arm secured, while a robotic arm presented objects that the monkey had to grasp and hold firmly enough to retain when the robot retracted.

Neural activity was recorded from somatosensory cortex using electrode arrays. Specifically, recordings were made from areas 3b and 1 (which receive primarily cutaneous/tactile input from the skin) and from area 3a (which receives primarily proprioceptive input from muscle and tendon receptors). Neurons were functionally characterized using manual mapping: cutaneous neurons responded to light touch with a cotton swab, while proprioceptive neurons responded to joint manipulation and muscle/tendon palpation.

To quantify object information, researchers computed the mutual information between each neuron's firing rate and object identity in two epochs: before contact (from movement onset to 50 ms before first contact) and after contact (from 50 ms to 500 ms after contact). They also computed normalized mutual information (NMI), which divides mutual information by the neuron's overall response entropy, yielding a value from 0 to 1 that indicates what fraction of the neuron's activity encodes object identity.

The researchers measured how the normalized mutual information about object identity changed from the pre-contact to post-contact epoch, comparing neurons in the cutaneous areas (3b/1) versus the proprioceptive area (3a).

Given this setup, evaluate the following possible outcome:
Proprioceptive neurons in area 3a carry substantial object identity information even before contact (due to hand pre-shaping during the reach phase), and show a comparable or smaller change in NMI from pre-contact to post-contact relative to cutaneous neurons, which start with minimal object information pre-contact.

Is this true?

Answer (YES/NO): YES